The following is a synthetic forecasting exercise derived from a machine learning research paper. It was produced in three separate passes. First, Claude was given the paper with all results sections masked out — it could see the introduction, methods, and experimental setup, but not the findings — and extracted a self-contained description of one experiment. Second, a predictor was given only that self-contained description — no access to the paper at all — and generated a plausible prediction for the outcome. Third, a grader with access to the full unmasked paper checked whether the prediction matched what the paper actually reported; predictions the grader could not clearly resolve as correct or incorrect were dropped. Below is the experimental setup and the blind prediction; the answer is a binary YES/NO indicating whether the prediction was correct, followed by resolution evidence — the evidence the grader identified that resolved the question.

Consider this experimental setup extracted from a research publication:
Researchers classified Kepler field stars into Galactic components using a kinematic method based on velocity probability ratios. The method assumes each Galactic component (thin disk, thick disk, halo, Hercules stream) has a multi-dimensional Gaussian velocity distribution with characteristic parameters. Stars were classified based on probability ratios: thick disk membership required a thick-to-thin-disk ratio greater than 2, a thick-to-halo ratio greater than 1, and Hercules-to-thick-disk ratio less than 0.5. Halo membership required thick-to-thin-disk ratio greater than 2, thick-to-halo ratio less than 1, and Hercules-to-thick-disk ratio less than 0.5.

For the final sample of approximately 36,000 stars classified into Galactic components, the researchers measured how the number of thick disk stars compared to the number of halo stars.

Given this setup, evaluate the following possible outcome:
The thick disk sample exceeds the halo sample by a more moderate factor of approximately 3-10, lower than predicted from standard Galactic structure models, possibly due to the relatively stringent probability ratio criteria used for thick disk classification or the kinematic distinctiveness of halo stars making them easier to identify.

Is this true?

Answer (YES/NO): NO